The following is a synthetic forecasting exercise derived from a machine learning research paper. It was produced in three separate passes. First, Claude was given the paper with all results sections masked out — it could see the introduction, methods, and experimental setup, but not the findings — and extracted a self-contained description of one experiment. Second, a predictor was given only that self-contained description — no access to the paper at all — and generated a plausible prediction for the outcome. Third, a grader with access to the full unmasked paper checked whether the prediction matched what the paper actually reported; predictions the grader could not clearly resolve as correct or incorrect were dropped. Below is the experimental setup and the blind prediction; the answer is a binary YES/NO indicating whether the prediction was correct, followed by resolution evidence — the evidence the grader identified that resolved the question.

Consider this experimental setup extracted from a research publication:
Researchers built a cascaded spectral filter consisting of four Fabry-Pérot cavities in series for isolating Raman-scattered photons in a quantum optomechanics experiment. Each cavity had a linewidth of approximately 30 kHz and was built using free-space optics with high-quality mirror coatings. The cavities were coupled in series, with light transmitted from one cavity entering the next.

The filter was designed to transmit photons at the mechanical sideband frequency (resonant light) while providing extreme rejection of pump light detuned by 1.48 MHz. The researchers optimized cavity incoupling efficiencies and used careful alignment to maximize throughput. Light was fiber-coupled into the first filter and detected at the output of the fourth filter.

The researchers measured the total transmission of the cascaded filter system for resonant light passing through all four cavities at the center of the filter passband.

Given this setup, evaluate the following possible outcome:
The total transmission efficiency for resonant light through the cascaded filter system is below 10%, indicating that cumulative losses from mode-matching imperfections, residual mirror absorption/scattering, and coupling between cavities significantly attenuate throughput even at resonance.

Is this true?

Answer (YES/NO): NO